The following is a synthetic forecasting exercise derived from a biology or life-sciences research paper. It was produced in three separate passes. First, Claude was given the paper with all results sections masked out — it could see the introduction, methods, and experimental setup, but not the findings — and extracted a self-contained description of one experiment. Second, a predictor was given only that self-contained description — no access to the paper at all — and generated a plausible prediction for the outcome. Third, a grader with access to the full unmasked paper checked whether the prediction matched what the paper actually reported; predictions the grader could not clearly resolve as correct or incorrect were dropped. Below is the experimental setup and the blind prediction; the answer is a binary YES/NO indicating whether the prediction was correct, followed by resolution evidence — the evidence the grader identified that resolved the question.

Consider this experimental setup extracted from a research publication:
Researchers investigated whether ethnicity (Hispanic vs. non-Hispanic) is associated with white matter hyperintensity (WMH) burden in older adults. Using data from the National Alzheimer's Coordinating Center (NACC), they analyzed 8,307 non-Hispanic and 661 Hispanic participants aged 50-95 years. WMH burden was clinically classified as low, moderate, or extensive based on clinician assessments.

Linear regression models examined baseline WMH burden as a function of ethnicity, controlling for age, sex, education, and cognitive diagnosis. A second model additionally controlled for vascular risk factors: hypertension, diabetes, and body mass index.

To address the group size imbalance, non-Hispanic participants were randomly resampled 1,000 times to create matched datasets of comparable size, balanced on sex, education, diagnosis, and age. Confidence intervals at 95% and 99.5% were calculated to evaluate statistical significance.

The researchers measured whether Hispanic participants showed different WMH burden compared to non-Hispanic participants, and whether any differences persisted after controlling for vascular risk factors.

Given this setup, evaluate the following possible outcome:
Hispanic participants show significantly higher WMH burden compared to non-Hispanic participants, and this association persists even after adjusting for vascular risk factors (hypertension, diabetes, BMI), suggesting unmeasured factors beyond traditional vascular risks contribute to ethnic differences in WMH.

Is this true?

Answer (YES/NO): NO